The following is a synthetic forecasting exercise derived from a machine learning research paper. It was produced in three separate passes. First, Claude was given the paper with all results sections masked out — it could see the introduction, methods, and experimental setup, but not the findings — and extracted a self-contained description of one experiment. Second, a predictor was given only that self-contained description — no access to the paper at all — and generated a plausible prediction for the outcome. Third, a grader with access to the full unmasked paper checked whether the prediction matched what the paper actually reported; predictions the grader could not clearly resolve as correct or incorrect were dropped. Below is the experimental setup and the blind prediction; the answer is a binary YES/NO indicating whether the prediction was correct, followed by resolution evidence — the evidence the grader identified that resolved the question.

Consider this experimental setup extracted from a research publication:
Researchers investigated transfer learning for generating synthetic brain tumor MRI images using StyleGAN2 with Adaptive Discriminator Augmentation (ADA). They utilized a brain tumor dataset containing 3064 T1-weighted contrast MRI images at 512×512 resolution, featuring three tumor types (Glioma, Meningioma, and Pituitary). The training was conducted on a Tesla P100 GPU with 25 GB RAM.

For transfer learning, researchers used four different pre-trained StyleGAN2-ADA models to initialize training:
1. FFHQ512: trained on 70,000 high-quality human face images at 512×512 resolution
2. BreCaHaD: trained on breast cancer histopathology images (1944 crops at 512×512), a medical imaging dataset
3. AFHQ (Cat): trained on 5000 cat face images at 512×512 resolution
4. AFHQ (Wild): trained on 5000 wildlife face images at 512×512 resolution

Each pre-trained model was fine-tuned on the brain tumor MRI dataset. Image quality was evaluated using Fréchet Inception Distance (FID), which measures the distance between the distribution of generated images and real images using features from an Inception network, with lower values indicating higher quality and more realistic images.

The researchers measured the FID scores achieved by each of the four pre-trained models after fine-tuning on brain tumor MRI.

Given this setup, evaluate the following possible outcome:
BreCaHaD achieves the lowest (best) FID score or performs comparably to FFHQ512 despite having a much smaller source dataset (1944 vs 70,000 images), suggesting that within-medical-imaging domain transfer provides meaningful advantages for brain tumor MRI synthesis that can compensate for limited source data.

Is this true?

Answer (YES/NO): NO